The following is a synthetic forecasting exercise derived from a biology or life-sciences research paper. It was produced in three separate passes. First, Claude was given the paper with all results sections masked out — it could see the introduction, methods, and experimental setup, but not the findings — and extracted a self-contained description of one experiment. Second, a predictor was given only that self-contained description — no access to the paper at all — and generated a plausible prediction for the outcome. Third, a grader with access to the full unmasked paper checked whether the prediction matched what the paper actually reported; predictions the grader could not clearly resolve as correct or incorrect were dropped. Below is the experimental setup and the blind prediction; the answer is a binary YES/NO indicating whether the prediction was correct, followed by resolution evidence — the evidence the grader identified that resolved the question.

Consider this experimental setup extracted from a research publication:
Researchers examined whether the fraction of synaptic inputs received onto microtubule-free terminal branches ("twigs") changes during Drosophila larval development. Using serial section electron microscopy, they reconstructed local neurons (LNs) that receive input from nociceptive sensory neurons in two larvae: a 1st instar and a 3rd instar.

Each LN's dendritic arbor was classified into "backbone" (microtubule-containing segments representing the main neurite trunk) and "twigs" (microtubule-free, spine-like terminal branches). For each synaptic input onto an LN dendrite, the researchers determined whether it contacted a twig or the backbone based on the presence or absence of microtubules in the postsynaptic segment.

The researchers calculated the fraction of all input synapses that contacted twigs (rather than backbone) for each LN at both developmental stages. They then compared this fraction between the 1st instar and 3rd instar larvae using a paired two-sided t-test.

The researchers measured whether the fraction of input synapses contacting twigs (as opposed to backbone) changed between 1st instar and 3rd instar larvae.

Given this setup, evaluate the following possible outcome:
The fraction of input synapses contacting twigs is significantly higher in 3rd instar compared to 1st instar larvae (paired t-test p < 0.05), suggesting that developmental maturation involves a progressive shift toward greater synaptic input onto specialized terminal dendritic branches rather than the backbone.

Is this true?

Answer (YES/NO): YES